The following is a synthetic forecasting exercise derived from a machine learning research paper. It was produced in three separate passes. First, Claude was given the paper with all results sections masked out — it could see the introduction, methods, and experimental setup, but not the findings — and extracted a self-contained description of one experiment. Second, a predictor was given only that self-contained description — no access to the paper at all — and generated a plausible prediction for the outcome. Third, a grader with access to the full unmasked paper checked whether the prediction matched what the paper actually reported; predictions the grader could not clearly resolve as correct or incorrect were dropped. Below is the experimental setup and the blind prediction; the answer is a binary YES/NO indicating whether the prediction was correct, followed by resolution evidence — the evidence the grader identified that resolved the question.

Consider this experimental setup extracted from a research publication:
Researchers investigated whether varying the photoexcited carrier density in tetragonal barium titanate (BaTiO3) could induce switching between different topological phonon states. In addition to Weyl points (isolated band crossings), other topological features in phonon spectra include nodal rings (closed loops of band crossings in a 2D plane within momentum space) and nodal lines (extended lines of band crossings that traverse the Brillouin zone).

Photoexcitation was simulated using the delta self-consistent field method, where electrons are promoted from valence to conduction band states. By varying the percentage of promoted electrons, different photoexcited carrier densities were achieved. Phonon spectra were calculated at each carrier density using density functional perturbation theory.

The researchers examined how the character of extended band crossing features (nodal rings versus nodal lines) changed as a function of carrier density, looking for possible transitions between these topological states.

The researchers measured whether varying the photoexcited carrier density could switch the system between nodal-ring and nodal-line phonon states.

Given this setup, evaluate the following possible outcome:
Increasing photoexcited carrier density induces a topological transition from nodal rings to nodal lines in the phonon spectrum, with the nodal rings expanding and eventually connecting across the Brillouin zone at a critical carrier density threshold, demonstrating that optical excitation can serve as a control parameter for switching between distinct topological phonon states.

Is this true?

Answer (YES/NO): YES